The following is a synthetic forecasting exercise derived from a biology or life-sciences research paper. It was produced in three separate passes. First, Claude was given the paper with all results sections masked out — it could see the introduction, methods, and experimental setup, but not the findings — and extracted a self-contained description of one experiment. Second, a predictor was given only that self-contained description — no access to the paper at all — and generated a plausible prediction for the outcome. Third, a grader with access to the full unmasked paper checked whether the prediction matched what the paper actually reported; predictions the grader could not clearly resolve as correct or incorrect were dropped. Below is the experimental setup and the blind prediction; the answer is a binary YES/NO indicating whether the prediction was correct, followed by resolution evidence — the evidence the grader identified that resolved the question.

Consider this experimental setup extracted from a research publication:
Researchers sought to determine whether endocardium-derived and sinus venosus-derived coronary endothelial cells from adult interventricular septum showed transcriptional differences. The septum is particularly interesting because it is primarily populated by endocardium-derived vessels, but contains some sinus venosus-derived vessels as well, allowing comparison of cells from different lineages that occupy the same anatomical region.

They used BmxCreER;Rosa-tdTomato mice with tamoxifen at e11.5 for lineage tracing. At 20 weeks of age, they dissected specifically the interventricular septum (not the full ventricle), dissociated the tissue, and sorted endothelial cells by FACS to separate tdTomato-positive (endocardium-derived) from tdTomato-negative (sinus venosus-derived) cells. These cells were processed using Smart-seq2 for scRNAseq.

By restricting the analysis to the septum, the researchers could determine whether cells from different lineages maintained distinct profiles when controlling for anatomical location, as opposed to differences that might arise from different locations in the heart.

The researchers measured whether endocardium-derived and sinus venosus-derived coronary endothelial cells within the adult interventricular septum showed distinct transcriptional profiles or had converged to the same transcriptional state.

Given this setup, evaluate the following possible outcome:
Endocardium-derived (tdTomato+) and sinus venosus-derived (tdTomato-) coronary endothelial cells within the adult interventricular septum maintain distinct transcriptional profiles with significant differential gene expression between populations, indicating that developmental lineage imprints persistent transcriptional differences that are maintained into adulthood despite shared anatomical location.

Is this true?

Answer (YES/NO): NO